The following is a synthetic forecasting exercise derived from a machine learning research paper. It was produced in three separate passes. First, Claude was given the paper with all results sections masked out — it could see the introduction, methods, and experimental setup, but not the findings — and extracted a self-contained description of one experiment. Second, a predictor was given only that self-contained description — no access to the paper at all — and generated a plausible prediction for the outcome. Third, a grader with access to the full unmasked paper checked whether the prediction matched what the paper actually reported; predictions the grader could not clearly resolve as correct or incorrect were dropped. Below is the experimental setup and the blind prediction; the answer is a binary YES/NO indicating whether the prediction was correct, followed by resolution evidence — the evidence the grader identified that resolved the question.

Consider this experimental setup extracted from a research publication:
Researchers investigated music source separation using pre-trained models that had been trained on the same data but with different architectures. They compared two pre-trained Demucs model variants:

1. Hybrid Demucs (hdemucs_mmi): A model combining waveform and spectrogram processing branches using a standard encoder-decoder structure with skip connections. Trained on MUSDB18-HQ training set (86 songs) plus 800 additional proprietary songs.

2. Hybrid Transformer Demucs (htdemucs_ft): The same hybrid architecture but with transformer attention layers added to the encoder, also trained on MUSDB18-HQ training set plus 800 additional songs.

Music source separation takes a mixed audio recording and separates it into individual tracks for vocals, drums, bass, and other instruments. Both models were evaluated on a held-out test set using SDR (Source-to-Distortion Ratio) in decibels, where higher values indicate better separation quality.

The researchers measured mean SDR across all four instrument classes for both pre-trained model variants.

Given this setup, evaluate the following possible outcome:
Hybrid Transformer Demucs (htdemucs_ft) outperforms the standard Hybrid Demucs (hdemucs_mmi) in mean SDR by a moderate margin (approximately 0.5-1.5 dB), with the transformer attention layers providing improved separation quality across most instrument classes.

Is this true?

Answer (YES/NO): NO